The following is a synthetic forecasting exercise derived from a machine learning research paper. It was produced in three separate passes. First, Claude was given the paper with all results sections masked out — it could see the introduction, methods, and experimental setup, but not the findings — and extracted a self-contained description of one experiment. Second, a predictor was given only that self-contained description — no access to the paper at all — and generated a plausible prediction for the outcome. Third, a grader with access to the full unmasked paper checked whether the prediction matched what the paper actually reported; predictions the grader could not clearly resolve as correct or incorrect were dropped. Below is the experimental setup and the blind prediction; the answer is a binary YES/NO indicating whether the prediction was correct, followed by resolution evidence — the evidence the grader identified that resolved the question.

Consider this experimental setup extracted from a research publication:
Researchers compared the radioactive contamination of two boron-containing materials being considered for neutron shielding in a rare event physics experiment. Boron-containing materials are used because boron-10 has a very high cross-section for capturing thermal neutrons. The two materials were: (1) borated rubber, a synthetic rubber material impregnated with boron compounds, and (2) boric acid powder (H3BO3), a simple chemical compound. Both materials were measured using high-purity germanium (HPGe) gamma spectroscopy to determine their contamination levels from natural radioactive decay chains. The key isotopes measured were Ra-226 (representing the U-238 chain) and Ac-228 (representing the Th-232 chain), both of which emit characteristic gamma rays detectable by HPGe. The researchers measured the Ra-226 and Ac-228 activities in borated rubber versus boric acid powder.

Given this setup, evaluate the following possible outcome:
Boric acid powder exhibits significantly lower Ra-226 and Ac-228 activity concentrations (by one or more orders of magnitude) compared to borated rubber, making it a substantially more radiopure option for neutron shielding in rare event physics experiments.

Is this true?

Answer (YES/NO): YES